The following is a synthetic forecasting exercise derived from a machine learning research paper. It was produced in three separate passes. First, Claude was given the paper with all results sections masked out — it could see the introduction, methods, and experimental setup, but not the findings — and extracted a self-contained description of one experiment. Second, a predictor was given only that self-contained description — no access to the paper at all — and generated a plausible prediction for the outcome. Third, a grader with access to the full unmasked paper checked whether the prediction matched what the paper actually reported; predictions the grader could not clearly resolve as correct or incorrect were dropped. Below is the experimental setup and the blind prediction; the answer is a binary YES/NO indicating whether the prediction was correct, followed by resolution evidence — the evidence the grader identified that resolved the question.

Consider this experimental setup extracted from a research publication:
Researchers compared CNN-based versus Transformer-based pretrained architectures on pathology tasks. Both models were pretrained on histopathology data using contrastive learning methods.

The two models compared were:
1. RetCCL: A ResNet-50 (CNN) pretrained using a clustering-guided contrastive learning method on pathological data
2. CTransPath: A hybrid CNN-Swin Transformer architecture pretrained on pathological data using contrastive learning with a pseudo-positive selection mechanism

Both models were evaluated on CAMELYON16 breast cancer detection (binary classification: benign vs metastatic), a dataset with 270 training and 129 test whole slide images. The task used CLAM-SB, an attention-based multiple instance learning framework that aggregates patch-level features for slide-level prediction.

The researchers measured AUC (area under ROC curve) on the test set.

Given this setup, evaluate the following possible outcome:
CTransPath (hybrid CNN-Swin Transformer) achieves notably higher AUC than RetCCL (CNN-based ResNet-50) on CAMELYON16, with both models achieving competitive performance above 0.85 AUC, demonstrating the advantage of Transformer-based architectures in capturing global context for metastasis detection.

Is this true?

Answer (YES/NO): NO